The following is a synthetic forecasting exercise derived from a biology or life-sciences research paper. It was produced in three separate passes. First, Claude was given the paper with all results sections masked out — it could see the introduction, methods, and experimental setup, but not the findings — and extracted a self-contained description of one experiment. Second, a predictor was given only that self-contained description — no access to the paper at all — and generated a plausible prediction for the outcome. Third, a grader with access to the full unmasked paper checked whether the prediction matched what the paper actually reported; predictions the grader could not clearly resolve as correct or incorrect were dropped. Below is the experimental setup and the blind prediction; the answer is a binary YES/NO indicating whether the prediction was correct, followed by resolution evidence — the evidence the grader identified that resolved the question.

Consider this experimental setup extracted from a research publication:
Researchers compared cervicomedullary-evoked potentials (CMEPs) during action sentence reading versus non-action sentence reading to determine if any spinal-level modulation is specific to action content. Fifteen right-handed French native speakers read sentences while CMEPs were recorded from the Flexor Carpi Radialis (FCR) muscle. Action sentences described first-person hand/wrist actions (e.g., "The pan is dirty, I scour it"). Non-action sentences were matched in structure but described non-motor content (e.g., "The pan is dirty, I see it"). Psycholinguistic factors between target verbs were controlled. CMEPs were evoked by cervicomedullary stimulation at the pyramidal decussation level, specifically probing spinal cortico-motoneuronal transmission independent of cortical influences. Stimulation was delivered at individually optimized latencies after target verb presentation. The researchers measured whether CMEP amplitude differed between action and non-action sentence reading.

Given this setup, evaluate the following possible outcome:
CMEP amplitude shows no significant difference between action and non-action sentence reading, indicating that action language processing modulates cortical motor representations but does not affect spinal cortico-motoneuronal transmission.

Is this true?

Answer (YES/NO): YES